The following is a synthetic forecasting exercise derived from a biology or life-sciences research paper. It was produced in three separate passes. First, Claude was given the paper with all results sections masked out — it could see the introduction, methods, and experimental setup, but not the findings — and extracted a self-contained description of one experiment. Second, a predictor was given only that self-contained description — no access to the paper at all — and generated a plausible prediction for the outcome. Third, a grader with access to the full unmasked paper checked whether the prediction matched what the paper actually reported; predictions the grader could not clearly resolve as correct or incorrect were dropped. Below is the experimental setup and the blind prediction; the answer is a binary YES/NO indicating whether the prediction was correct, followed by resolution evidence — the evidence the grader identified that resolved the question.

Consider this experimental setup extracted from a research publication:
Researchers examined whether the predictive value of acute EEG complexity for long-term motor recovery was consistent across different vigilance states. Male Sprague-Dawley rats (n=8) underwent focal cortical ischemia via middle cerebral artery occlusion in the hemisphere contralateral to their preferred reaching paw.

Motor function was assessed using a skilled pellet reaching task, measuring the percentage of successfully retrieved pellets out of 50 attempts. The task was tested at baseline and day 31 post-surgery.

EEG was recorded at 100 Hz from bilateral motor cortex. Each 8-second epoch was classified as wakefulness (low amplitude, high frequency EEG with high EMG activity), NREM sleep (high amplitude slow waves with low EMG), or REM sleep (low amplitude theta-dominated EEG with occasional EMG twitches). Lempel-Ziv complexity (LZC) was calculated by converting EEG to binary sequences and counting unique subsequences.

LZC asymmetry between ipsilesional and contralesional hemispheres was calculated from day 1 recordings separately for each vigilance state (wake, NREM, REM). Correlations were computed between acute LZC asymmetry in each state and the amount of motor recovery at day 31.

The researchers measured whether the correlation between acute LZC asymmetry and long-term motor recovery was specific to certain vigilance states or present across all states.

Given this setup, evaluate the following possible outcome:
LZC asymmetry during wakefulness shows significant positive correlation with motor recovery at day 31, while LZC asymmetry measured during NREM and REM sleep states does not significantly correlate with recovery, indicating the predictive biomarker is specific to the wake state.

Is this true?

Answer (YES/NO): NO